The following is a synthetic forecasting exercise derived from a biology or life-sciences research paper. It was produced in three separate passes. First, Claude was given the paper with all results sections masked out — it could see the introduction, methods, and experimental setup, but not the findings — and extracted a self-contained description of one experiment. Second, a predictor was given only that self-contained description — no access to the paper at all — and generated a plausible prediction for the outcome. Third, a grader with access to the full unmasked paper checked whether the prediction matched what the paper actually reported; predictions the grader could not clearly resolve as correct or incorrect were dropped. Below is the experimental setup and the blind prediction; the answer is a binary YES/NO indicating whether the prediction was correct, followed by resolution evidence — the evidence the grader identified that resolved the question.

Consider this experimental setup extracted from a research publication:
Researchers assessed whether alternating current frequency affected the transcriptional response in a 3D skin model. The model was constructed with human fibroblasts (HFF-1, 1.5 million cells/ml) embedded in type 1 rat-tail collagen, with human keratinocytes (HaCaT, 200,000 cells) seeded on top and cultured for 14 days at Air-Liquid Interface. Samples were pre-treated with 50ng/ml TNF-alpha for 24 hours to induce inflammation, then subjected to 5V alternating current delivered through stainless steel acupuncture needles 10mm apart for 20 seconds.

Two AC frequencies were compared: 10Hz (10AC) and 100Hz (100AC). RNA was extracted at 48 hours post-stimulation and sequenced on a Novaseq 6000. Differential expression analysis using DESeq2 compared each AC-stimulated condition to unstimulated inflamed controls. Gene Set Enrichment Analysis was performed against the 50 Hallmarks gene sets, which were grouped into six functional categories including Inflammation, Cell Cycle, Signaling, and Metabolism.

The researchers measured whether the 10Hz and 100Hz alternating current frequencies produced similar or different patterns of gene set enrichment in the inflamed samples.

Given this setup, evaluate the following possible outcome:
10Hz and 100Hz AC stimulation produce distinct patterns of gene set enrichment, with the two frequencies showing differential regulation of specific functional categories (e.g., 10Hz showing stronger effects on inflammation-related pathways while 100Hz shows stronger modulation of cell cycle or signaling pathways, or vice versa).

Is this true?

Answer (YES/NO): YES